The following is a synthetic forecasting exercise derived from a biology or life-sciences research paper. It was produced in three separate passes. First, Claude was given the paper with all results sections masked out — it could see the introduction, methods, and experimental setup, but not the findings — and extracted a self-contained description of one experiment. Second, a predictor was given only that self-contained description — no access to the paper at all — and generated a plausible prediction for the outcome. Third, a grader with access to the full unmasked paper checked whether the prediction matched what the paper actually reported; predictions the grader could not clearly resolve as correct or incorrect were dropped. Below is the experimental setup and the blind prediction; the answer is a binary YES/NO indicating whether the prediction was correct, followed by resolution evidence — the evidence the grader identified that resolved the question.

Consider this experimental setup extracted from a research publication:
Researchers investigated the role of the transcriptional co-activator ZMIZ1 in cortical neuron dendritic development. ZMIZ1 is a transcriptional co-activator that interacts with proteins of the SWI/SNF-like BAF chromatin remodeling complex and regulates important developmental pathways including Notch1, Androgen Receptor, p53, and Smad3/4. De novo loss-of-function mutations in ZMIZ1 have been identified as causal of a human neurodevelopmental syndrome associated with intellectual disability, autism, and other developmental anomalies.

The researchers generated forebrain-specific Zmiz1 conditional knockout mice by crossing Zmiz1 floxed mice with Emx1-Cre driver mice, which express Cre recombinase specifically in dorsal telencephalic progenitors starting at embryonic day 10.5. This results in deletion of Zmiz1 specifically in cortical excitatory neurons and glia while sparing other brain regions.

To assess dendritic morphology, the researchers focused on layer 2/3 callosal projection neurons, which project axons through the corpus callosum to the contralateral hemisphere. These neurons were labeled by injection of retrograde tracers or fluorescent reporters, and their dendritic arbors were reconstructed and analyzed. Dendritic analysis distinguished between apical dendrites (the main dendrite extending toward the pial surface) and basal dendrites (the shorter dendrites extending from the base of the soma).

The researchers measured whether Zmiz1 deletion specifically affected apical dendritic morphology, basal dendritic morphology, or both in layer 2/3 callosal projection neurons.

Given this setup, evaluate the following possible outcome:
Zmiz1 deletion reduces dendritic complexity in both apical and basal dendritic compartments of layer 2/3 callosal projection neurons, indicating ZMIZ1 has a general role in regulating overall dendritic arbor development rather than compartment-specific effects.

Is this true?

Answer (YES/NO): NO